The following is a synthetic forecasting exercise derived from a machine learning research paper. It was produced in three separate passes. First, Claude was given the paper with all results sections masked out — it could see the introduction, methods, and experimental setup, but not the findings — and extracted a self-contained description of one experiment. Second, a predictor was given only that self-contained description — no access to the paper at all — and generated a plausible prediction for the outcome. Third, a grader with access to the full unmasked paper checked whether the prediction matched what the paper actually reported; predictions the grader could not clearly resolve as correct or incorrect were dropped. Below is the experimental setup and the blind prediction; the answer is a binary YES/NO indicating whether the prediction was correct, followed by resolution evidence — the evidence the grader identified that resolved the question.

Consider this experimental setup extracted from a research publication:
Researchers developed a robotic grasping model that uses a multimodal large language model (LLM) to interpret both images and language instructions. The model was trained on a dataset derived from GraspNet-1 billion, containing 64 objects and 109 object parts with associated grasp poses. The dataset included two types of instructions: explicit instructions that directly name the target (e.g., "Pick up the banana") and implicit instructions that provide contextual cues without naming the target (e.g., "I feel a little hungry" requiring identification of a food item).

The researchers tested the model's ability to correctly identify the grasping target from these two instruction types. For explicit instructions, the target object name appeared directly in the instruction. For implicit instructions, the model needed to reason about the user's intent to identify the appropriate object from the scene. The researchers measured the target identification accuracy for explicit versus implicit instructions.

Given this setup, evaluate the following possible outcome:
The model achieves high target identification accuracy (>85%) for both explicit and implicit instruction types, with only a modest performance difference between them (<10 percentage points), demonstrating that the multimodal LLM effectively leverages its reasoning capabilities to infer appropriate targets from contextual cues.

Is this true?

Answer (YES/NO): YES